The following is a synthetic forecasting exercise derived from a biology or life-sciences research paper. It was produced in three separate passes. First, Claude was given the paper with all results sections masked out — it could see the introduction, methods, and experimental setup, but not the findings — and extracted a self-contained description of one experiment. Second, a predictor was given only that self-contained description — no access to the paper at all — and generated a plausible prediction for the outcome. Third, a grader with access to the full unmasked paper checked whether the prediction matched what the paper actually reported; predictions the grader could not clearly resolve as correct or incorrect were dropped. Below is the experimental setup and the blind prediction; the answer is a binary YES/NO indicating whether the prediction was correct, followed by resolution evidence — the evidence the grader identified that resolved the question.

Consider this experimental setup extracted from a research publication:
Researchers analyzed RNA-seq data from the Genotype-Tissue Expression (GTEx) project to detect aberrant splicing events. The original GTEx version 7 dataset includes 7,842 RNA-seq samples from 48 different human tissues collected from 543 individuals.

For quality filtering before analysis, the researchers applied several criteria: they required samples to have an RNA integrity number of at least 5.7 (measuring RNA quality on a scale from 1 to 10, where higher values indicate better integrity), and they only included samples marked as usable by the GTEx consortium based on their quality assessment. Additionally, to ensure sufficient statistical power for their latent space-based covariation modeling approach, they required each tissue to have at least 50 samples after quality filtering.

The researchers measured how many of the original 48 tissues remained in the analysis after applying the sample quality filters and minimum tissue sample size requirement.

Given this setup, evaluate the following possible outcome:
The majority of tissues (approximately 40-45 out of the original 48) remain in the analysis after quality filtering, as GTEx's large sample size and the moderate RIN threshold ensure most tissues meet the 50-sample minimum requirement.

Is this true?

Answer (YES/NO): NO